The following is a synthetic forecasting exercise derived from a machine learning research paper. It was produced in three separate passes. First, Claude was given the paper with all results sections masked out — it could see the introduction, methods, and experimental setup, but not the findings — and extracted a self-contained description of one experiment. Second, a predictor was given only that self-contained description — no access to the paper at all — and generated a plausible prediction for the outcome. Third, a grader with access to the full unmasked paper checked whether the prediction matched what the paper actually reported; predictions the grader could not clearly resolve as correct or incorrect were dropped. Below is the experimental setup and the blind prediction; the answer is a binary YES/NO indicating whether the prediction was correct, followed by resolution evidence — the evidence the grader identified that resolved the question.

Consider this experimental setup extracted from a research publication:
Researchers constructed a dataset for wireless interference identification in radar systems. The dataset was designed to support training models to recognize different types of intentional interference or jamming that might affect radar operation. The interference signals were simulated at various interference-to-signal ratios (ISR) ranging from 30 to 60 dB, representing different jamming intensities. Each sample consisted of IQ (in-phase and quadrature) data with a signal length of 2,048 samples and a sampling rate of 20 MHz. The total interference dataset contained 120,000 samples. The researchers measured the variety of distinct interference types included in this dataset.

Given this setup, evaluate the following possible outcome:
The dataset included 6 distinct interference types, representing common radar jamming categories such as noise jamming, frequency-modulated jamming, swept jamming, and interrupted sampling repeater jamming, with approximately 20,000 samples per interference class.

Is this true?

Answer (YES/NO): NO